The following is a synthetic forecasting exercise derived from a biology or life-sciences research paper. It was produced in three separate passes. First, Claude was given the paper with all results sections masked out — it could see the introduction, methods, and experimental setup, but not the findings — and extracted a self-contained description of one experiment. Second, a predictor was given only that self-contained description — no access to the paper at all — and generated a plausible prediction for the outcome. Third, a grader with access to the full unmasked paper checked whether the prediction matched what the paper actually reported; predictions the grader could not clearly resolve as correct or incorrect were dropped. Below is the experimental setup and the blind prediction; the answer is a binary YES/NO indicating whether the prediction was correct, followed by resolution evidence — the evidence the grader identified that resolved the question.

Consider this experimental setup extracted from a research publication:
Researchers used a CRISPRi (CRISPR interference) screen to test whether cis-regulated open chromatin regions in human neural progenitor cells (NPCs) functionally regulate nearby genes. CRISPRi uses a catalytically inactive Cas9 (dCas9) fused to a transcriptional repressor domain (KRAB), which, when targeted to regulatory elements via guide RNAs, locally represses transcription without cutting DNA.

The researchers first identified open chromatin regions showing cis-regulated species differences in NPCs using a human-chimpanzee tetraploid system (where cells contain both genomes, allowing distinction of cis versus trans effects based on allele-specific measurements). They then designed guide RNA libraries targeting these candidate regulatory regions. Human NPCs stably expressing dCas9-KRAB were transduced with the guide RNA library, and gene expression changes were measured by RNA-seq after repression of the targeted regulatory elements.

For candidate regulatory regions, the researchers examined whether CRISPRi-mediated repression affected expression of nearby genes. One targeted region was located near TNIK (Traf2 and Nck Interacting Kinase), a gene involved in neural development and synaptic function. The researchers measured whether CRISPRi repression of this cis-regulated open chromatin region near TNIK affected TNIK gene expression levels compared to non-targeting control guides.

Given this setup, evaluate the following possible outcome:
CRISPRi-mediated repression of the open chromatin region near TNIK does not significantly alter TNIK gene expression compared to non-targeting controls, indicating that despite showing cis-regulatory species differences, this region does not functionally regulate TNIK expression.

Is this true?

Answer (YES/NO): NO